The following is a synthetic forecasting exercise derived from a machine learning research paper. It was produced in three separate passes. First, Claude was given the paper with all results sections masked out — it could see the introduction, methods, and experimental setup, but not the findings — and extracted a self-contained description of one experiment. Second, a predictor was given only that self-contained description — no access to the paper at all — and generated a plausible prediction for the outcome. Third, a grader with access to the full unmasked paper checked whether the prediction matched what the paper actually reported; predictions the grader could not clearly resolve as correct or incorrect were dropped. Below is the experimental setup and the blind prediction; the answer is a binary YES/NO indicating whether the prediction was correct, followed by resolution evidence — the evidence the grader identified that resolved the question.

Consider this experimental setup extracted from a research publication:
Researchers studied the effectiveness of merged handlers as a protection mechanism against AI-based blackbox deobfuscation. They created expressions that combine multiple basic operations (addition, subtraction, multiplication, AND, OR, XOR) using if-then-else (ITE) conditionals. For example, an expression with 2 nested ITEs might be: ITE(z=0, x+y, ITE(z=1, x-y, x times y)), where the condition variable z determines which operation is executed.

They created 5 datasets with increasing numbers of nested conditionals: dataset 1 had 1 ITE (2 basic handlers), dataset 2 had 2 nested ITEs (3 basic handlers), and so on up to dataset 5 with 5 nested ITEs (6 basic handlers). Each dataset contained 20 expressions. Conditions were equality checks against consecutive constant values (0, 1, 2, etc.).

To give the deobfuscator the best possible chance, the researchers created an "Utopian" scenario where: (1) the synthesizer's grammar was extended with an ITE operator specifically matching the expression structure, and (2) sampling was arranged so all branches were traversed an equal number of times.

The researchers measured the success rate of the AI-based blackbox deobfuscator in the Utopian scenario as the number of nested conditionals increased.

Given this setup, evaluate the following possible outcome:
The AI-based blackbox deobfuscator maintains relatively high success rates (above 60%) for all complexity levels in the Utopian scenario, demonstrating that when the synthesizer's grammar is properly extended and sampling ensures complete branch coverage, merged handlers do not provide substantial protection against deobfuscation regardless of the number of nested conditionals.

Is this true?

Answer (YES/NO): NO